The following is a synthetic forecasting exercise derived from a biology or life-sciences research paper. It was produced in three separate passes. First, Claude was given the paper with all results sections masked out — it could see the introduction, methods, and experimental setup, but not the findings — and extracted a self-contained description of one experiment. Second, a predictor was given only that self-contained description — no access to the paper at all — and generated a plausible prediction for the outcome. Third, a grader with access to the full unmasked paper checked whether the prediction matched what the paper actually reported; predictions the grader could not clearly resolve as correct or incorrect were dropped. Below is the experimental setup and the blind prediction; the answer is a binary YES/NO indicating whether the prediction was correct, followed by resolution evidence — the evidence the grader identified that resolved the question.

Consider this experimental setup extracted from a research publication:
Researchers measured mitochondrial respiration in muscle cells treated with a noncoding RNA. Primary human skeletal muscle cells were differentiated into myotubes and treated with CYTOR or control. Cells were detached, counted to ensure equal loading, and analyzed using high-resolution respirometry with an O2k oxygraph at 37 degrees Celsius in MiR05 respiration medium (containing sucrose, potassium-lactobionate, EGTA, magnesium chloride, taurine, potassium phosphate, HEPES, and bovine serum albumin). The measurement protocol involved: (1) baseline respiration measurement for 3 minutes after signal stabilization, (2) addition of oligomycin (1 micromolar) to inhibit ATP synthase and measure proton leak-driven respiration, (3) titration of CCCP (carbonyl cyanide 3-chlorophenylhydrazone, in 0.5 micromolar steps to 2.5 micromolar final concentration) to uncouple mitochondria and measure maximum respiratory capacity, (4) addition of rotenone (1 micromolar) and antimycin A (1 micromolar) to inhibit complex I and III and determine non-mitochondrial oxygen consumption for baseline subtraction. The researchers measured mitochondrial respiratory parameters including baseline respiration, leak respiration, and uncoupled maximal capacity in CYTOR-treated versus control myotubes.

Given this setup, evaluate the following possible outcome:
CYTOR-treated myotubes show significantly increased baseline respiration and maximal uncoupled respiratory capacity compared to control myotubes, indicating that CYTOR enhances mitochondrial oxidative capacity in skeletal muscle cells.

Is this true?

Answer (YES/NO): YES